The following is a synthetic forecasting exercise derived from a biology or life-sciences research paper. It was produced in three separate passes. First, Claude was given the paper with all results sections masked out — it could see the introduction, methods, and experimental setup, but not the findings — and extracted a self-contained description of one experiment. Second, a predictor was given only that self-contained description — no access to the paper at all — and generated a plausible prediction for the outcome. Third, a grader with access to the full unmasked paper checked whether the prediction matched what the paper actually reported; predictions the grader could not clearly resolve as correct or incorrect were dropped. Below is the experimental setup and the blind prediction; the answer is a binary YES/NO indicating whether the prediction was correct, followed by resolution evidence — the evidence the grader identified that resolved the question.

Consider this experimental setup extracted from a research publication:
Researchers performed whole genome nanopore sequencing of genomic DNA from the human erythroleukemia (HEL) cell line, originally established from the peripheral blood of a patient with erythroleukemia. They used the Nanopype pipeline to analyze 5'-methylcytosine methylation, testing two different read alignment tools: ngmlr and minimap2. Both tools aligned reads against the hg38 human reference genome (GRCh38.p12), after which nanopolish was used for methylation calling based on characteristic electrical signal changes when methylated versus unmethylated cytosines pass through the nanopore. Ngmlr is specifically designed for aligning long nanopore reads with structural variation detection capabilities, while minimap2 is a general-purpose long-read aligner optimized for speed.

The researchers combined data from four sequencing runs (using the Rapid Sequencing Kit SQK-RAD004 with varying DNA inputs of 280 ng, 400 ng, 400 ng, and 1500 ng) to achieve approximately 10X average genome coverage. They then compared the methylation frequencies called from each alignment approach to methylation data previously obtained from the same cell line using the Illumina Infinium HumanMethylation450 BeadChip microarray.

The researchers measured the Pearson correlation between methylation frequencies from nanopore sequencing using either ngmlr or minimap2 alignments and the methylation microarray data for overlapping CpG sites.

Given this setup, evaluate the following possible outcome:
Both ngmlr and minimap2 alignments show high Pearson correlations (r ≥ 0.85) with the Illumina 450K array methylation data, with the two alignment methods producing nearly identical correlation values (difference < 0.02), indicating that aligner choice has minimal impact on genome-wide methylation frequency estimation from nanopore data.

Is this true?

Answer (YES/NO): YES